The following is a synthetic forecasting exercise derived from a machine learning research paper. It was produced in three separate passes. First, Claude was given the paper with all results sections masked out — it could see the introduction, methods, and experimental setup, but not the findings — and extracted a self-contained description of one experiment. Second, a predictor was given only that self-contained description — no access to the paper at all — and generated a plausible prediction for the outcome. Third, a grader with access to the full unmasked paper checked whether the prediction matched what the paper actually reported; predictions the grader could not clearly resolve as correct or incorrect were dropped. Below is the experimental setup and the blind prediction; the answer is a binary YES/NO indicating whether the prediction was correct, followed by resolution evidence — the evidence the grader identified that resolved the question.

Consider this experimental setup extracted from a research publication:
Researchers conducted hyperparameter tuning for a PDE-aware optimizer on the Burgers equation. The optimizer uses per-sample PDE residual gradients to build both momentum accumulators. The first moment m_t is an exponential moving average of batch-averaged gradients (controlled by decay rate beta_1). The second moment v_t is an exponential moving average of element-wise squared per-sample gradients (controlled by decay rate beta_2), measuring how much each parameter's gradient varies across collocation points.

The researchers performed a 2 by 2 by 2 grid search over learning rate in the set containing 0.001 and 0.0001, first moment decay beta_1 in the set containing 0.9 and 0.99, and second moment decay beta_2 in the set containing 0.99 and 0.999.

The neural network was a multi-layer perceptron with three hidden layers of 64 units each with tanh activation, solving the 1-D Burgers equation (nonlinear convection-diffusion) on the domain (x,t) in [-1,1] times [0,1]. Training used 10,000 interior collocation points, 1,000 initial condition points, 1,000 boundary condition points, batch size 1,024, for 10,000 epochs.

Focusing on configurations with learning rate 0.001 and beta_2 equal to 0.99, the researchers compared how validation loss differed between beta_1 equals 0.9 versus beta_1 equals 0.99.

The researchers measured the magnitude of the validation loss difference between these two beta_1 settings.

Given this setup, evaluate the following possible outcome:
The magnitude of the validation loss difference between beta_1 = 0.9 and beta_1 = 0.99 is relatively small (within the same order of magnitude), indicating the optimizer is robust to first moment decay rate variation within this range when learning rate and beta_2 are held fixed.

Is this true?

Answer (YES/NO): YES